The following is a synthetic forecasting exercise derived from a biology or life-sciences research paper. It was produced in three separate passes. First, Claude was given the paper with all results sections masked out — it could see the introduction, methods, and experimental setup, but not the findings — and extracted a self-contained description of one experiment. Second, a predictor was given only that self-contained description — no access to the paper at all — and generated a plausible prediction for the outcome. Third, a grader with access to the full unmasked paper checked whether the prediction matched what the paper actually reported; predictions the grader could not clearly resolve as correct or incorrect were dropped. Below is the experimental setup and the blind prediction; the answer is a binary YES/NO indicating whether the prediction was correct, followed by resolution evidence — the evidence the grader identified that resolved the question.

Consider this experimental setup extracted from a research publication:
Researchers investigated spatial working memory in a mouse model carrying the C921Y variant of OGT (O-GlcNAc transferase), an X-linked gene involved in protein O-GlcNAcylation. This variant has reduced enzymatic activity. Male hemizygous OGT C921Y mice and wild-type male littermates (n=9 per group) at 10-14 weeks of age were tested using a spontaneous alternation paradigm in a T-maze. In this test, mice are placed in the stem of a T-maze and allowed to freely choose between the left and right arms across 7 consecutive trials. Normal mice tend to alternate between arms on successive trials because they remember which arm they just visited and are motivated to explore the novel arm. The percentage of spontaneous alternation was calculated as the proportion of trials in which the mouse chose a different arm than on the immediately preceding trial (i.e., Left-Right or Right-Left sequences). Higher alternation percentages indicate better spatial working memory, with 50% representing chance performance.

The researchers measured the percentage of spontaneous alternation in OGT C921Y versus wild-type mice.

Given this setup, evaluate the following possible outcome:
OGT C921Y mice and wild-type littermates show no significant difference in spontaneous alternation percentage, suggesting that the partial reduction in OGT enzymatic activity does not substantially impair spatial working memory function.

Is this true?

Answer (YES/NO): YES